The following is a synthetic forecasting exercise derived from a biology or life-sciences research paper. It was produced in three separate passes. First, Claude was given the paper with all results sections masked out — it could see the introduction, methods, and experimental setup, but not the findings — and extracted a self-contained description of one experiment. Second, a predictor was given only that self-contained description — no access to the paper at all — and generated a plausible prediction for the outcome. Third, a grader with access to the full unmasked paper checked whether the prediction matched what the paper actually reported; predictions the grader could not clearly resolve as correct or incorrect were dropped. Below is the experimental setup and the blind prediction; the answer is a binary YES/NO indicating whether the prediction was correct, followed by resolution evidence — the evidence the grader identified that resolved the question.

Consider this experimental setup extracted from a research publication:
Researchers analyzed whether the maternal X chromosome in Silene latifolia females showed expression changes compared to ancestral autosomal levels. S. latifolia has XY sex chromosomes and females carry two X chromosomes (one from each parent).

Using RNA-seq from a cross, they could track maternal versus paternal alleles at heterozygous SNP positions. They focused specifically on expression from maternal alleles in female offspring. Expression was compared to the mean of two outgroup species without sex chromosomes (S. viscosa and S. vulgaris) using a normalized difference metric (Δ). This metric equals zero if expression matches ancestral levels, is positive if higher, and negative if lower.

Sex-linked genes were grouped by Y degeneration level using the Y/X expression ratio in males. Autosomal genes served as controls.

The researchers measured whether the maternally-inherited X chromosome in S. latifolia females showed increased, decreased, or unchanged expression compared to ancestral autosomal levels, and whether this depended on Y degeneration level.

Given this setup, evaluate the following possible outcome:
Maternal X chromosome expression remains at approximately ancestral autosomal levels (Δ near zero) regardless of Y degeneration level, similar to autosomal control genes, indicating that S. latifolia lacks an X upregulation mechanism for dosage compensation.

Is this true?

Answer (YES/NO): NO